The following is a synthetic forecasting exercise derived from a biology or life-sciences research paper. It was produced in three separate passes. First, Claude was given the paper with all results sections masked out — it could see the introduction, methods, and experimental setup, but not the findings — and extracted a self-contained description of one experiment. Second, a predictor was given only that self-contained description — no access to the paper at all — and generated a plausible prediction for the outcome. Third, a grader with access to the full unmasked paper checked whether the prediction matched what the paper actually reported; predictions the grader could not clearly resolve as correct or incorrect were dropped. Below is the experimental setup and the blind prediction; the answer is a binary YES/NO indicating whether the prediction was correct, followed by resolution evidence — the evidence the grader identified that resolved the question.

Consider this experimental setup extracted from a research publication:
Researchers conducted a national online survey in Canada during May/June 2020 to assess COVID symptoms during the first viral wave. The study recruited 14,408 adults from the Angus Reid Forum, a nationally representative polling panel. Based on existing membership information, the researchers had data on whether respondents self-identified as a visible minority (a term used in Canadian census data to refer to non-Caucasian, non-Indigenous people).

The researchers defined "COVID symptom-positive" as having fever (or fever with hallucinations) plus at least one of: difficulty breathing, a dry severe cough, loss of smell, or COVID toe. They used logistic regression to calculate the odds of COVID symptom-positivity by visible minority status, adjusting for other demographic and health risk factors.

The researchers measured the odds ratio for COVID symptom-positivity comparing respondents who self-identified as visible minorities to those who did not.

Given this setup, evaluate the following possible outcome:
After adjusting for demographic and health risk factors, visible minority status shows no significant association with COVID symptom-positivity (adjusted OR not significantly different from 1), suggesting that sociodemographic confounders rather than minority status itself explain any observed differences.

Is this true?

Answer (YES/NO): NO